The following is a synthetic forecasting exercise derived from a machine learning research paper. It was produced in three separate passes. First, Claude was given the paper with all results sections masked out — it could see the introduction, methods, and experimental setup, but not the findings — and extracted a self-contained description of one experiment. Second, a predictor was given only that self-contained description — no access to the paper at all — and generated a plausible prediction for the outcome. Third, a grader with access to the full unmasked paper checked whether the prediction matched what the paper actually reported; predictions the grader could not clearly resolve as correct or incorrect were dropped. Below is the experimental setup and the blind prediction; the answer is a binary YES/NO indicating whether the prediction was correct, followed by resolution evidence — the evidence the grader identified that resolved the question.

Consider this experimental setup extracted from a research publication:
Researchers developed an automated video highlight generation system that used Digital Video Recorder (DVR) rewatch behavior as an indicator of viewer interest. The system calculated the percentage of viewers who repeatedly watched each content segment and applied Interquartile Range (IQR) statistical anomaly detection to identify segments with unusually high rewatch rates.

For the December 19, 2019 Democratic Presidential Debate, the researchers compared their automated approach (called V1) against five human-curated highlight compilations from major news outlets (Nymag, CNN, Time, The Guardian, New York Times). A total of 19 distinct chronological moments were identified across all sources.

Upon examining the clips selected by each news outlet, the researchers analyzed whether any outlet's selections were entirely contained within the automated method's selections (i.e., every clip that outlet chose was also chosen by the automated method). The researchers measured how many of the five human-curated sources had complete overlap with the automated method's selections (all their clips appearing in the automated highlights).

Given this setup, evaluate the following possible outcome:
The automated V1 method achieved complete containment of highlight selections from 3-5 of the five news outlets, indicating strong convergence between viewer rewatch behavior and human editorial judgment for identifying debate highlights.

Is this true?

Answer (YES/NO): NO